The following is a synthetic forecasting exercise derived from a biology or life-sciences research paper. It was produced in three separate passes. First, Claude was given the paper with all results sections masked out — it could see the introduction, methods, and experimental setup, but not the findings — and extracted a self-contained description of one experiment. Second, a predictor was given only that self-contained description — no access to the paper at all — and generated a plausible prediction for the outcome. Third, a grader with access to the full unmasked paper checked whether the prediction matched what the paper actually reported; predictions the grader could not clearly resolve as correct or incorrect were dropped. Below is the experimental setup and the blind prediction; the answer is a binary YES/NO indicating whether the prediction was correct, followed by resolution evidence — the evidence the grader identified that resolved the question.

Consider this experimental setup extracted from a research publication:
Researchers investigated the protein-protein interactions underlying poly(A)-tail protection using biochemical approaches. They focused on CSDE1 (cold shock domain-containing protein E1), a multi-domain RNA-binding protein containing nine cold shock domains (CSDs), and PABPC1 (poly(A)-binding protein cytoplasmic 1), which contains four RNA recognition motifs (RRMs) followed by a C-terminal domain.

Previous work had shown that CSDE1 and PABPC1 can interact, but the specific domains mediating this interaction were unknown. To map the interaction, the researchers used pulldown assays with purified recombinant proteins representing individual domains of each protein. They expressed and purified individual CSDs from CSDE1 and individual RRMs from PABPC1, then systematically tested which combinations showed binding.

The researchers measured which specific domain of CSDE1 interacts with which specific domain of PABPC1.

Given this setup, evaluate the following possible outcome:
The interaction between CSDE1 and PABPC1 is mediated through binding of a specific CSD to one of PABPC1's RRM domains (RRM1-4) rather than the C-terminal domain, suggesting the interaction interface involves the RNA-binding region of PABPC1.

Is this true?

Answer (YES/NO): YES